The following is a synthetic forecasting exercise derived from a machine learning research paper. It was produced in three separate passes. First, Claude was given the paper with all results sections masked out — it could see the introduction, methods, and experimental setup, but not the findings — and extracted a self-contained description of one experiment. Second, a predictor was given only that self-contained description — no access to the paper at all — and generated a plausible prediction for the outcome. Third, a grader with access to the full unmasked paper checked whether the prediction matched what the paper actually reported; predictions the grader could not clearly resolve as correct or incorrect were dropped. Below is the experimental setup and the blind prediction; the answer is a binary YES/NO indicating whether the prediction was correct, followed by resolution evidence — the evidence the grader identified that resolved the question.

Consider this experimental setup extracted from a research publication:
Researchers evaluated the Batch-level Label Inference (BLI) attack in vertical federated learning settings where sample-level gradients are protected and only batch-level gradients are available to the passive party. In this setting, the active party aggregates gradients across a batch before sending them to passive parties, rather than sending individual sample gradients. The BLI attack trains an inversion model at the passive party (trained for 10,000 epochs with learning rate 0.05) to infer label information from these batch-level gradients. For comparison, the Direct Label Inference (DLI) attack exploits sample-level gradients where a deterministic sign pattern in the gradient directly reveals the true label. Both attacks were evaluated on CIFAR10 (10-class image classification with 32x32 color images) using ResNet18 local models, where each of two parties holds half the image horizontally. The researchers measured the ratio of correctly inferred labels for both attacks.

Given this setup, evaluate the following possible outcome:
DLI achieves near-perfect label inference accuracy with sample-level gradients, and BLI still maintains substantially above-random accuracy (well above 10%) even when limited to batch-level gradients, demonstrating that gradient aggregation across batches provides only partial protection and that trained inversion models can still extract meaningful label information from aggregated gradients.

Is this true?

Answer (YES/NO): YES